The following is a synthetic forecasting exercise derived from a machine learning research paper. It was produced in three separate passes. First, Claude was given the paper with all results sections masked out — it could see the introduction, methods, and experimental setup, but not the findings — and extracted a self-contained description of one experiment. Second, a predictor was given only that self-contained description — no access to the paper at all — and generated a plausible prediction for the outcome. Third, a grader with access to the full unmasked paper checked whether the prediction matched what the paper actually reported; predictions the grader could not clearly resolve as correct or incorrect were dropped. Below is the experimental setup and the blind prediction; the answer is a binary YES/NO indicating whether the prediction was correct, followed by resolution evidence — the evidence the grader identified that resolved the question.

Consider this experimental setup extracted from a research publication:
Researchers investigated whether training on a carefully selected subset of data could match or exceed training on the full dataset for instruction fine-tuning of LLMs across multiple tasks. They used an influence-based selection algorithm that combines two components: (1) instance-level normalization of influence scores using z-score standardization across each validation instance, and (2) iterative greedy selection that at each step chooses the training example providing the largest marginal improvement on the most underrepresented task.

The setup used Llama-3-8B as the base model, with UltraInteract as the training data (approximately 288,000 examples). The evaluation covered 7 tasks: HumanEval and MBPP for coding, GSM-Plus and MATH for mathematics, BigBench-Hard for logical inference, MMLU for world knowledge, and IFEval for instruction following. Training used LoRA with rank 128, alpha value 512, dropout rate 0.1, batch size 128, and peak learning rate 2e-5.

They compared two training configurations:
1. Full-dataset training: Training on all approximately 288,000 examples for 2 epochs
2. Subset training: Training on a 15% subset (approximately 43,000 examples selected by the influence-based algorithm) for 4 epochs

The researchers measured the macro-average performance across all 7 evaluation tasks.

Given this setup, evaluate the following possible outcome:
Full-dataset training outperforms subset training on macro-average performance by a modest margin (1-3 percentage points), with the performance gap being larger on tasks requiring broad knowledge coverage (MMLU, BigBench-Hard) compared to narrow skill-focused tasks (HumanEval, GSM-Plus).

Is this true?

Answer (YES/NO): NO